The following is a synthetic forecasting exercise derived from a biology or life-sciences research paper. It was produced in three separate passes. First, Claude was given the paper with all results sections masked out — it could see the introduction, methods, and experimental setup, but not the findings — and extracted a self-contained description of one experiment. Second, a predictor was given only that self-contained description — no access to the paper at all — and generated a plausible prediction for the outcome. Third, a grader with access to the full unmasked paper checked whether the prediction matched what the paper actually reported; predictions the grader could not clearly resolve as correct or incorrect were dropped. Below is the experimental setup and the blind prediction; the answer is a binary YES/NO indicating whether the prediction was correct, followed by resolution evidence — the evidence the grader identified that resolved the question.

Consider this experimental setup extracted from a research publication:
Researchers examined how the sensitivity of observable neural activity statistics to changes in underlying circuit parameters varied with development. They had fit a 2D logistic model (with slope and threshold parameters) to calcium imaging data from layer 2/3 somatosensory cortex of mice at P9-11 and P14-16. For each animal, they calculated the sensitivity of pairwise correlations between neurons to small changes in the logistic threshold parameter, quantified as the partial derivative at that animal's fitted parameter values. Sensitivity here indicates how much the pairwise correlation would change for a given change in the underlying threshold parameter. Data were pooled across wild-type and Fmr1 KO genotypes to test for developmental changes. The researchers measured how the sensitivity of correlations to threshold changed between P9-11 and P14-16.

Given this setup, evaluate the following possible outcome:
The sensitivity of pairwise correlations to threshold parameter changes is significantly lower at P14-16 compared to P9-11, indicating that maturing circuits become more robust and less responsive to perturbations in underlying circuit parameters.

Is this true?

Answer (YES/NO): YES